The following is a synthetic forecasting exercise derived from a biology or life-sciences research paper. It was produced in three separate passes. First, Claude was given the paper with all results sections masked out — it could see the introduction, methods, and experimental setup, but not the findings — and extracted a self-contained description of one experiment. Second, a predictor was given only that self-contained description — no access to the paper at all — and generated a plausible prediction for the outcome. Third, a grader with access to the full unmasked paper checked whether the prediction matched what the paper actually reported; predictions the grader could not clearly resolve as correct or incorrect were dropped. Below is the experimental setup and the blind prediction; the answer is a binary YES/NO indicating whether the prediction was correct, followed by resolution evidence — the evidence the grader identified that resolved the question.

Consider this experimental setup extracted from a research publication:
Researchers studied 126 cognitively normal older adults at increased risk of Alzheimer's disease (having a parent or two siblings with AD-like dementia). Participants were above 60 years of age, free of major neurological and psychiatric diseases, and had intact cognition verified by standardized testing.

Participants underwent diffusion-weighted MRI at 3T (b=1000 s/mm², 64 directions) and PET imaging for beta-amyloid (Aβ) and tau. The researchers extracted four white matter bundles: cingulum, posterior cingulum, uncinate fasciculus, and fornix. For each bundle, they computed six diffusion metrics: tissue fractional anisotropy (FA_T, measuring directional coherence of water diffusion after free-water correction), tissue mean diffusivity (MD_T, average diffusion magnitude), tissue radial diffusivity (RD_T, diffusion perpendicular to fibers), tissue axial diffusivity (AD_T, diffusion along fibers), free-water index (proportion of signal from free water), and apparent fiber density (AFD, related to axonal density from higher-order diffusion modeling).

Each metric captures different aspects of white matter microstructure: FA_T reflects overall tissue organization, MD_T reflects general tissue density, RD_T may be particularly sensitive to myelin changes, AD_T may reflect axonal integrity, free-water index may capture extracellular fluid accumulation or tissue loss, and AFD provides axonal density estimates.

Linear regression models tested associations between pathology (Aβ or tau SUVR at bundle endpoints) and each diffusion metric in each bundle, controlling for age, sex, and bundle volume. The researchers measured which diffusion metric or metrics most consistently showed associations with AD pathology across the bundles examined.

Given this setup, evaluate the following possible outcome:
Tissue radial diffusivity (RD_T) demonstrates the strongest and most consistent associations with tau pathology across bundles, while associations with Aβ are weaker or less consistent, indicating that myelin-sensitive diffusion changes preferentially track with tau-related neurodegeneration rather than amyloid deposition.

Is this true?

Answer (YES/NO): NO